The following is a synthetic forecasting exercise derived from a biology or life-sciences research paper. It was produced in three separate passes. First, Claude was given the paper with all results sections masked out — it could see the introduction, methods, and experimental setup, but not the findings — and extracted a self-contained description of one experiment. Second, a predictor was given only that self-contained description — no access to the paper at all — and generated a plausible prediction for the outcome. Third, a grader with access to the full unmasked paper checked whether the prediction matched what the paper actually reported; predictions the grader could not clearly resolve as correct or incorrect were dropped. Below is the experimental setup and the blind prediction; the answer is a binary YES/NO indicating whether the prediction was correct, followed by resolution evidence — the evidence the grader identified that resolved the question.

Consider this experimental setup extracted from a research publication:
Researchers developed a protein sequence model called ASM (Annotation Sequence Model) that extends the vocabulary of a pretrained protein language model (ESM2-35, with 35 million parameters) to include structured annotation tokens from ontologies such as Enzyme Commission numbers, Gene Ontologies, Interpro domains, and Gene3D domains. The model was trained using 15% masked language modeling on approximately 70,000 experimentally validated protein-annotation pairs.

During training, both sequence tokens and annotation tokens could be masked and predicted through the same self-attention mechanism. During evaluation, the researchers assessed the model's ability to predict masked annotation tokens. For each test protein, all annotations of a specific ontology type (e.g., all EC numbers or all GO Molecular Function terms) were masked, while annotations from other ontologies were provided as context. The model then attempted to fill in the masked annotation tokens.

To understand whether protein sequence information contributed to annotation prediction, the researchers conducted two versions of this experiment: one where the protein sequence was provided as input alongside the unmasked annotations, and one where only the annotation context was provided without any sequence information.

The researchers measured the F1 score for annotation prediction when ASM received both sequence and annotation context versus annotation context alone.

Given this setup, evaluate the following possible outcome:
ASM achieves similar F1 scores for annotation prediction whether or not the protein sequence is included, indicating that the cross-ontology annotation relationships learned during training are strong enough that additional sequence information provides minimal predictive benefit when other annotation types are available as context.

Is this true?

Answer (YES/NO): NO